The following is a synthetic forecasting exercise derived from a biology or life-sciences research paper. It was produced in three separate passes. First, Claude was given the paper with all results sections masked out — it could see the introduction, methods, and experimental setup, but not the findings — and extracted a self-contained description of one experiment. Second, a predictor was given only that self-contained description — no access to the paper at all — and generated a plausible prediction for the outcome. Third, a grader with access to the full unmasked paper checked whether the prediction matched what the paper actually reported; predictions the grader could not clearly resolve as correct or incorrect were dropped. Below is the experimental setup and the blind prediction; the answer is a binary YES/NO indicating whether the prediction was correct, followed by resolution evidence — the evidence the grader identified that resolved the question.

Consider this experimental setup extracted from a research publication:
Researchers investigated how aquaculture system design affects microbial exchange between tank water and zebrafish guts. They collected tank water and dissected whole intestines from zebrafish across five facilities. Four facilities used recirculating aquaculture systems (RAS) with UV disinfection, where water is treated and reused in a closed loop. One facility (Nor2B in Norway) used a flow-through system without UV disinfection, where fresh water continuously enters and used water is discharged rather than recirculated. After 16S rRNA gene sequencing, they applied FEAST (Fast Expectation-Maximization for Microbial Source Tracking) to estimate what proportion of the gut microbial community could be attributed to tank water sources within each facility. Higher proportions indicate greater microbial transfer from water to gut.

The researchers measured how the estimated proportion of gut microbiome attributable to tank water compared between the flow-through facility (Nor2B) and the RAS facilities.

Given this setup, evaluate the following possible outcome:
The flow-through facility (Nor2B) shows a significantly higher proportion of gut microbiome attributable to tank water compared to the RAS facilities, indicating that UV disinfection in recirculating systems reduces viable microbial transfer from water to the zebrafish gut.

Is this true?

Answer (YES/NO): NO